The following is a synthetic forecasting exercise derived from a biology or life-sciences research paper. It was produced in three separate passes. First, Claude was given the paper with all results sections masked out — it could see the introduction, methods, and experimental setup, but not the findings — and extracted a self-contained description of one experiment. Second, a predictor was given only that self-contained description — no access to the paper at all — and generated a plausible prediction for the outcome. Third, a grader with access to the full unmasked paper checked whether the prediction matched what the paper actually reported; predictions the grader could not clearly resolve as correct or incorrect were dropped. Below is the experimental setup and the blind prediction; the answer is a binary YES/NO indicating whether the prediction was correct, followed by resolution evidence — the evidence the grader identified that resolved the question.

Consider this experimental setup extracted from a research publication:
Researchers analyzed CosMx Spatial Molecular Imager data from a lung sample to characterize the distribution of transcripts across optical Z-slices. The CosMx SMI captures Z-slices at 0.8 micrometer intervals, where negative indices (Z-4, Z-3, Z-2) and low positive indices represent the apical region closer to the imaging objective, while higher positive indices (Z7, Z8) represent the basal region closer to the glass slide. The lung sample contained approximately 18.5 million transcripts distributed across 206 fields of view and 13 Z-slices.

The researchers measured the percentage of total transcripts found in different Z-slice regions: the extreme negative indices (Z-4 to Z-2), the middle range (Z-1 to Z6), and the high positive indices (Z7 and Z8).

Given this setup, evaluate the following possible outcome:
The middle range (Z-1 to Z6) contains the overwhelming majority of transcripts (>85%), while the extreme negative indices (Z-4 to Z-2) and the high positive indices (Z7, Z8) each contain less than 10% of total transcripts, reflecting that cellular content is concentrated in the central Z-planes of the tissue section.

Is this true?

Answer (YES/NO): YES